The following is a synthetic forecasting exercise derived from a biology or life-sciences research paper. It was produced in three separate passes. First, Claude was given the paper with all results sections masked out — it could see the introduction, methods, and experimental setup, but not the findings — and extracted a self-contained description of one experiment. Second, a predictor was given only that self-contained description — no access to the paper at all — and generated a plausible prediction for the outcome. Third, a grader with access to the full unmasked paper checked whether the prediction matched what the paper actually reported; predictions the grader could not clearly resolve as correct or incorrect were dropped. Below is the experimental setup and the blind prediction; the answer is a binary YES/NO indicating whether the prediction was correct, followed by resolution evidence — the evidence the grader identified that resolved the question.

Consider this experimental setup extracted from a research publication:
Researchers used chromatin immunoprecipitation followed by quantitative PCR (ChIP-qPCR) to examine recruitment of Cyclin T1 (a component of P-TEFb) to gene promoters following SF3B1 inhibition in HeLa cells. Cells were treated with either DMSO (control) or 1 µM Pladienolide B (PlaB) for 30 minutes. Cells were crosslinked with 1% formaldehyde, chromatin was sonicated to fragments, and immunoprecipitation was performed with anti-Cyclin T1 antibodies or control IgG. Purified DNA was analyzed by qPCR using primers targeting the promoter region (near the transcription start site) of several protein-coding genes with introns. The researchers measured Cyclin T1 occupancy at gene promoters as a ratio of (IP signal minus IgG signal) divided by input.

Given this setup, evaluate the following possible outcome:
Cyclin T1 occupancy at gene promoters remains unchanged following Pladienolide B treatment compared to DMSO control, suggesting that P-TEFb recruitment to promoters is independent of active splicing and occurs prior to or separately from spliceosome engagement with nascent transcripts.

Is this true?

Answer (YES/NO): NO